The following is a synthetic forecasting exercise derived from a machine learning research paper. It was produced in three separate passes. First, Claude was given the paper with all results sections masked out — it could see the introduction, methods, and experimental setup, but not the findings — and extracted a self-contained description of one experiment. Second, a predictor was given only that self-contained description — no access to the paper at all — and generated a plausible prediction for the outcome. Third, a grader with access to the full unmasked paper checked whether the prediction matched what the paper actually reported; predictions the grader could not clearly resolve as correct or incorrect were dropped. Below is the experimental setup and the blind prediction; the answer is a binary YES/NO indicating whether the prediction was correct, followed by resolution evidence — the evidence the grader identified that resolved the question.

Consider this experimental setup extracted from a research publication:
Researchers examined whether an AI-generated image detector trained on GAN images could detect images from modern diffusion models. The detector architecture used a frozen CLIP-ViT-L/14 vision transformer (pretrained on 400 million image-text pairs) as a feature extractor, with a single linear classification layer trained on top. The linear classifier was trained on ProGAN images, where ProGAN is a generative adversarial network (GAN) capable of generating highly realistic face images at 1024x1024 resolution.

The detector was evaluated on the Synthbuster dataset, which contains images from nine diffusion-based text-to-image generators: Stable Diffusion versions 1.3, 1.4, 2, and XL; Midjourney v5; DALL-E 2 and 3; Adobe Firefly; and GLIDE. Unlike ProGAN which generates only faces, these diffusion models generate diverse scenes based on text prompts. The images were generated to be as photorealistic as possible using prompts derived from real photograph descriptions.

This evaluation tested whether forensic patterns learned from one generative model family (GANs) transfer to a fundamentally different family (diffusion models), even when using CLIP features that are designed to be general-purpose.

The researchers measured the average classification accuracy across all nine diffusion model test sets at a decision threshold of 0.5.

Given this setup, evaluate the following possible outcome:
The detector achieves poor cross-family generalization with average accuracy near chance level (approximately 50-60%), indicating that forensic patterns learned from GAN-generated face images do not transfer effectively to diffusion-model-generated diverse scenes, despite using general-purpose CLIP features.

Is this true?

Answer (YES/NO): YES